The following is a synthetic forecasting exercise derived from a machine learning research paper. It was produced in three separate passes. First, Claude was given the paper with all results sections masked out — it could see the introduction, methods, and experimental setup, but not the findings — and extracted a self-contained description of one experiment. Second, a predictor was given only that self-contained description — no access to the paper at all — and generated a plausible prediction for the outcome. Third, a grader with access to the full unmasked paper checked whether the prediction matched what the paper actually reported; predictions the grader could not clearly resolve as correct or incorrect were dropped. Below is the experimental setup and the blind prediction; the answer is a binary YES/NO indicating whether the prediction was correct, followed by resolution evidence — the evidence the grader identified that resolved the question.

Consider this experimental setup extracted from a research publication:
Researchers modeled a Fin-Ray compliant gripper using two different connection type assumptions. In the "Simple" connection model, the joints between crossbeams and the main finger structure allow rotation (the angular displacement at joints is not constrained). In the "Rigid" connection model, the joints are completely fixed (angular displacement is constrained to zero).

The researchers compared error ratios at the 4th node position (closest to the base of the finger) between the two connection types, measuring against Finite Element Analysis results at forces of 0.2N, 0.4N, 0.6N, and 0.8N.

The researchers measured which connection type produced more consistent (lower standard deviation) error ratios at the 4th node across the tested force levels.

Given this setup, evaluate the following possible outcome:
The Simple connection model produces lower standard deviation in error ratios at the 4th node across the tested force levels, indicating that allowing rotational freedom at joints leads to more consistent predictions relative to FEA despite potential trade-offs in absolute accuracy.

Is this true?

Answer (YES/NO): NO